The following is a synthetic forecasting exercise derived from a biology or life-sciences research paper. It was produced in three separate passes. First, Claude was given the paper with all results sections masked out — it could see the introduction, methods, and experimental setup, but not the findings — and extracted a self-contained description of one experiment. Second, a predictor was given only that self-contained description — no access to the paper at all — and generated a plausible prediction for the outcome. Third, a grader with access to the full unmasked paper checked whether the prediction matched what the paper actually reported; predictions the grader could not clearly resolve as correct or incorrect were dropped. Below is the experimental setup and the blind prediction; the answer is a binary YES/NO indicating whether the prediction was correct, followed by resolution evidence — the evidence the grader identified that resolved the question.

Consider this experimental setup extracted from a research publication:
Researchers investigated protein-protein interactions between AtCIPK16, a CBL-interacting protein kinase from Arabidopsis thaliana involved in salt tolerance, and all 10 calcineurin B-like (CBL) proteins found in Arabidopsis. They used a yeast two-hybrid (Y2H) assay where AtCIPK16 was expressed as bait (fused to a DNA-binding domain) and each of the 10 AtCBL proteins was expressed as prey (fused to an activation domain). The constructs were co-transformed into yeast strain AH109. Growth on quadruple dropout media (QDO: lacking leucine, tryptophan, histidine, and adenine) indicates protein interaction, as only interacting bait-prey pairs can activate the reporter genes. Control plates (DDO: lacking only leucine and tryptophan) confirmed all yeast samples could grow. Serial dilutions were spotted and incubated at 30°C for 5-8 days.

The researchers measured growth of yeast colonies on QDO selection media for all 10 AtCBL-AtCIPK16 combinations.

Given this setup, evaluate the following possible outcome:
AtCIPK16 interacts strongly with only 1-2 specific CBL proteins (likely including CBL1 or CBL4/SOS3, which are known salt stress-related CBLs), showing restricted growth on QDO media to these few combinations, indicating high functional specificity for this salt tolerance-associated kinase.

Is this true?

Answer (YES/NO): NO